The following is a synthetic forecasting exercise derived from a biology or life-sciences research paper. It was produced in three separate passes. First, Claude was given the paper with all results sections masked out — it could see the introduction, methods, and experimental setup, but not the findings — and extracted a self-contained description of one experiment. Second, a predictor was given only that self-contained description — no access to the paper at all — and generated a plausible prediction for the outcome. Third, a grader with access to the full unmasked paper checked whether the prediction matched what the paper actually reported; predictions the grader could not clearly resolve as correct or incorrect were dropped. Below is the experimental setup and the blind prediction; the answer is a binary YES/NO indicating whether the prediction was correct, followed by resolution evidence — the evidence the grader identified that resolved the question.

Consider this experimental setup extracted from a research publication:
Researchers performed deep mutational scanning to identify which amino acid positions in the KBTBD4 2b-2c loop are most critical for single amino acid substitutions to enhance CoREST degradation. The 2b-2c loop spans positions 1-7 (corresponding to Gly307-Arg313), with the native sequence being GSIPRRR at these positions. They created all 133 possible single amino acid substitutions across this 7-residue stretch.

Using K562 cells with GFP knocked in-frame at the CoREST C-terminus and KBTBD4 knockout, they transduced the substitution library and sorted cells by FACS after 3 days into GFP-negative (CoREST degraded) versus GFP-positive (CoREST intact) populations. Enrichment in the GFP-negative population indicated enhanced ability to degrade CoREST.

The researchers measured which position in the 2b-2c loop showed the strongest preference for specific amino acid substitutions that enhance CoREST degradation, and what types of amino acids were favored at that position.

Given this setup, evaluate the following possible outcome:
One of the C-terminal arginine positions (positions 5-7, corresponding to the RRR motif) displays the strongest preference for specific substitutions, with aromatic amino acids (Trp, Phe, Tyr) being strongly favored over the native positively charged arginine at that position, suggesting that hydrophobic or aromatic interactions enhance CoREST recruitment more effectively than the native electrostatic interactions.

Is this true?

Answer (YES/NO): NO